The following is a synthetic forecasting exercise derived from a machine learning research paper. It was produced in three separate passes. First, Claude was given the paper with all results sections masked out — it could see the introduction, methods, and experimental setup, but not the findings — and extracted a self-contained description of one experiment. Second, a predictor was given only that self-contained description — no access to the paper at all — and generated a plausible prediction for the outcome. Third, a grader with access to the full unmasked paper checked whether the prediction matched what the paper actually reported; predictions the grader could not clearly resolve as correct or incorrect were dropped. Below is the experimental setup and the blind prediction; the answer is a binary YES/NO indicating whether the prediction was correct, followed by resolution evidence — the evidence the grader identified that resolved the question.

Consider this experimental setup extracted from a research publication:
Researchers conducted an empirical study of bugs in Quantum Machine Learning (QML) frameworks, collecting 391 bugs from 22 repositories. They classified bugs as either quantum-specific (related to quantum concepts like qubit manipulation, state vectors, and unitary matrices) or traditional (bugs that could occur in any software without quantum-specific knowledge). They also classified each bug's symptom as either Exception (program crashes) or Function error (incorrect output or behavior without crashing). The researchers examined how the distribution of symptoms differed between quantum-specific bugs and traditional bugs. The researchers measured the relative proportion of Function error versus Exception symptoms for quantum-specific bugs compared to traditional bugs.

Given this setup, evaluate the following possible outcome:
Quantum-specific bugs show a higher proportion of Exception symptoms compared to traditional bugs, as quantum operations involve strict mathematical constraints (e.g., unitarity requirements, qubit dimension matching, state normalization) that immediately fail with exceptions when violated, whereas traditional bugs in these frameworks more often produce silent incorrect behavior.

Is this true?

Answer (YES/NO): NO